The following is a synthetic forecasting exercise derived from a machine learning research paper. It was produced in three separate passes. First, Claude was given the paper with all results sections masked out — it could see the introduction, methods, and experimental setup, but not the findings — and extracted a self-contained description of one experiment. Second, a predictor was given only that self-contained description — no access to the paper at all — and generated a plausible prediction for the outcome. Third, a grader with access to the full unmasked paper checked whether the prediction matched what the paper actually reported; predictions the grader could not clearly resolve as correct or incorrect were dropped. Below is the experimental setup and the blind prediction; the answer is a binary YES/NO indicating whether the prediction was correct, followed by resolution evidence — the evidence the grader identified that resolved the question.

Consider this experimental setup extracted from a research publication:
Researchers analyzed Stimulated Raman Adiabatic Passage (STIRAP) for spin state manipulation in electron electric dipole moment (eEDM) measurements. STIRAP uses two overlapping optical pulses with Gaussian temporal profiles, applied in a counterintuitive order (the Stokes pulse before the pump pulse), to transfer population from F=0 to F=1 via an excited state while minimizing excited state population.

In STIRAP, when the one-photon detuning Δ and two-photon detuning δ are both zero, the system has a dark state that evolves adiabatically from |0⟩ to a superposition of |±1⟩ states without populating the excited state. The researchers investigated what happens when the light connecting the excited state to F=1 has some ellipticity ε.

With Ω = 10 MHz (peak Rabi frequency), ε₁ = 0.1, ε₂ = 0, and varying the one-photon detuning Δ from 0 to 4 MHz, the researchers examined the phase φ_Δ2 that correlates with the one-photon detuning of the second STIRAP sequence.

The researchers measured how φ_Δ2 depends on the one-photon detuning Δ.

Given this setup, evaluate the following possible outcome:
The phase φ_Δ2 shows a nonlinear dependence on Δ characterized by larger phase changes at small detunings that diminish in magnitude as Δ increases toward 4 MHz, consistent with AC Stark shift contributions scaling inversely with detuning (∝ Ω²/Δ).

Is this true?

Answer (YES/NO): NO